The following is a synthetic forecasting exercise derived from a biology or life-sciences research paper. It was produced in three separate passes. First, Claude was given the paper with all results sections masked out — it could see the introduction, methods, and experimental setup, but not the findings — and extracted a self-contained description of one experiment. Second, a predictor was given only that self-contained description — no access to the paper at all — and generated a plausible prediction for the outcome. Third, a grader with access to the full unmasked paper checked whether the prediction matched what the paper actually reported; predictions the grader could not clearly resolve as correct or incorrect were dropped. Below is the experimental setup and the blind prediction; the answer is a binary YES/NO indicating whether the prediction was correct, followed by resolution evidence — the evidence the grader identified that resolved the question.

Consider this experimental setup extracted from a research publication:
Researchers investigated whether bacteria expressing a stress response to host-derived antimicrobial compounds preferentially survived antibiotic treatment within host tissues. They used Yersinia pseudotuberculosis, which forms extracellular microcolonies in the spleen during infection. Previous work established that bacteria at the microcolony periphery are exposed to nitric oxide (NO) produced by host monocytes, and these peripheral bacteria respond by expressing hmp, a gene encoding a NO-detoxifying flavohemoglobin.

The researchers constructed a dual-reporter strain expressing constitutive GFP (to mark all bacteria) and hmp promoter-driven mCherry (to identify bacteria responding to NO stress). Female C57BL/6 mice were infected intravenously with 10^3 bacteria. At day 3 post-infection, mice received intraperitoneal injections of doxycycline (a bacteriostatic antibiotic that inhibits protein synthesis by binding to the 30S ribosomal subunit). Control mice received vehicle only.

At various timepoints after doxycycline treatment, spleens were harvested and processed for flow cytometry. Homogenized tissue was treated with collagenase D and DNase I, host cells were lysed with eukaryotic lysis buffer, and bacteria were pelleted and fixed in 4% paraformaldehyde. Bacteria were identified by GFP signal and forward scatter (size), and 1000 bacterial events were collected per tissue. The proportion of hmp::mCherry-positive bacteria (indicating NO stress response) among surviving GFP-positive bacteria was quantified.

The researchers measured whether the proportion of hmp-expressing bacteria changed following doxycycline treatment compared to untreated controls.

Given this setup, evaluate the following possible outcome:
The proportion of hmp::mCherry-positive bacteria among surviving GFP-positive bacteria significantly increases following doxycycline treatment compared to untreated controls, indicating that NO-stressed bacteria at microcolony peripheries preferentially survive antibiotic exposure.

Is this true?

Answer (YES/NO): YES